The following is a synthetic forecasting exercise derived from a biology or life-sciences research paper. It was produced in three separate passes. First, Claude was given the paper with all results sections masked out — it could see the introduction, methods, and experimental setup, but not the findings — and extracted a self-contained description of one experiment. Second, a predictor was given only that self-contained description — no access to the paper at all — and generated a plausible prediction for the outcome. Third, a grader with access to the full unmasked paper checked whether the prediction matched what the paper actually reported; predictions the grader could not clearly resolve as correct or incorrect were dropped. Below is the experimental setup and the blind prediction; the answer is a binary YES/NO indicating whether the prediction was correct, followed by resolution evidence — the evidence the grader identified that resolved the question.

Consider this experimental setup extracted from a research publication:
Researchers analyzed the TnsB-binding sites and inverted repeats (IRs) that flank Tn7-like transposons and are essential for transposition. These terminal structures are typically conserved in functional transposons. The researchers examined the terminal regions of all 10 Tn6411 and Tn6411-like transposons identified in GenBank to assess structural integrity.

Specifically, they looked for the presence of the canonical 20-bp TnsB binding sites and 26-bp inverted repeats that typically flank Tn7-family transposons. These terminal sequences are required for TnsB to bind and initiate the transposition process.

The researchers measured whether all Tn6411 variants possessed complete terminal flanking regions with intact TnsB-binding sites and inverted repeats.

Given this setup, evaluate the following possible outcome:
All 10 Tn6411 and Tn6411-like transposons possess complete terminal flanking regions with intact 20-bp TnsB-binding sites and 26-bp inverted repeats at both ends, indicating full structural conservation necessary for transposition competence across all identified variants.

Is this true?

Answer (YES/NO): NO